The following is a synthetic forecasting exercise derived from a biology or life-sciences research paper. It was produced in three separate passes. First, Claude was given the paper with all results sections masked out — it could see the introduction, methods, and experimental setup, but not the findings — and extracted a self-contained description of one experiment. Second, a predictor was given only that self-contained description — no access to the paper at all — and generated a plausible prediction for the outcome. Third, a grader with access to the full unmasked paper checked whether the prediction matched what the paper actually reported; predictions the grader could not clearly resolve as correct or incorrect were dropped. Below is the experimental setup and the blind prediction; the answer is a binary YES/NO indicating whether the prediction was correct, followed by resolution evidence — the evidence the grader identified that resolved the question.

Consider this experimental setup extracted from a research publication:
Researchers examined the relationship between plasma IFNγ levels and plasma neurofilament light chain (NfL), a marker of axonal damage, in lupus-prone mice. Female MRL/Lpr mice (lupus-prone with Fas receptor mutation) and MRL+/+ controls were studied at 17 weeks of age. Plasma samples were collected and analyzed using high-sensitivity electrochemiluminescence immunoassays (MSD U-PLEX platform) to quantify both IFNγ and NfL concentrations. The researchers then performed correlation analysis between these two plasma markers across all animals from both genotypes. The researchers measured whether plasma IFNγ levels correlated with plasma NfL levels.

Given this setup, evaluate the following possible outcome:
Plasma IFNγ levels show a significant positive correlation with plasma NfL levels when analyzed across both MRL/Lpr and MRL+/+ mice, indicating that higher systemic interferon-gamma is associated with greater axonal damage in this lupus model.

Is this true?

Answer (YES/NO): YES